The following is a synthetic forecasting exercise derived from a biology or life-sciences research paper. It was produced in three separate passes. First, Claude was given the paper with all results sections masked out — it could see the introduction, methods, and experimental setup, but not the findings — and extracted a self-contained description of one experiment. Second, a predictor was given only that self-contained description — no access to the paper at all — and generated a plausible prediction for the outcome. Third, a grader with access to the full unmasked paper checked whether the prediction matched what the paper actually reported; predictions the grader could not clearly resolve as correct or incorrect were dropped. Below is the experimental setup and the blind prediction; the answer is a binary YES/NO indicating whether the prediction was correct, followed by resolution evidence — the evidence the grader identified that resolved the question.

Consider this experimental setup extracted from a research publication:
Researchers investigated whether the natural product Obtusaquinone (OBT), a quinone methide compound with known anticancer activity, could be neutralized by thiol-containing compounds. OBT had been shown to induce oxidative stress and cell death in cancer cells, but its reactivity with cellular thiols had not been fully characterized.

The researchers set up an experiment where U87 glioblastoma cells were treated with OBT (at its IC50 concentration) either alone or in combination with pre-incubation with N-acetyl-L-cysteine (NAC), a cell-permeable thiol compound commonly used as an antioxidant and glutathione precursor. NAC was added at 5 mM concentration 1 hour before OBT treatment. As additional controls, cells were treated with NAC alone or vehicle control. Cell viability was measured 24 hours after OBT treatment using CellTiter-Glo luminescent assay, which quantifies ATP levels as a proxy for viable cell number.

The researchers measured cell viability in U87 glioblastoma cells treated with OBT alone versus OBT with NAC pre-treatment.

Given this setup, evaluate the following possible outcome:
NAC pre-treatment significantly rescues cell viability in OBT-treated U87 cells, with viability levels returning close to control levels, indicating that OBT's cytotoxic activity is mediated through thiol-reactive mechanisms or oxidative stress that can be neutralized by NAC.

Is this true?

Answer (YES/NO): YES